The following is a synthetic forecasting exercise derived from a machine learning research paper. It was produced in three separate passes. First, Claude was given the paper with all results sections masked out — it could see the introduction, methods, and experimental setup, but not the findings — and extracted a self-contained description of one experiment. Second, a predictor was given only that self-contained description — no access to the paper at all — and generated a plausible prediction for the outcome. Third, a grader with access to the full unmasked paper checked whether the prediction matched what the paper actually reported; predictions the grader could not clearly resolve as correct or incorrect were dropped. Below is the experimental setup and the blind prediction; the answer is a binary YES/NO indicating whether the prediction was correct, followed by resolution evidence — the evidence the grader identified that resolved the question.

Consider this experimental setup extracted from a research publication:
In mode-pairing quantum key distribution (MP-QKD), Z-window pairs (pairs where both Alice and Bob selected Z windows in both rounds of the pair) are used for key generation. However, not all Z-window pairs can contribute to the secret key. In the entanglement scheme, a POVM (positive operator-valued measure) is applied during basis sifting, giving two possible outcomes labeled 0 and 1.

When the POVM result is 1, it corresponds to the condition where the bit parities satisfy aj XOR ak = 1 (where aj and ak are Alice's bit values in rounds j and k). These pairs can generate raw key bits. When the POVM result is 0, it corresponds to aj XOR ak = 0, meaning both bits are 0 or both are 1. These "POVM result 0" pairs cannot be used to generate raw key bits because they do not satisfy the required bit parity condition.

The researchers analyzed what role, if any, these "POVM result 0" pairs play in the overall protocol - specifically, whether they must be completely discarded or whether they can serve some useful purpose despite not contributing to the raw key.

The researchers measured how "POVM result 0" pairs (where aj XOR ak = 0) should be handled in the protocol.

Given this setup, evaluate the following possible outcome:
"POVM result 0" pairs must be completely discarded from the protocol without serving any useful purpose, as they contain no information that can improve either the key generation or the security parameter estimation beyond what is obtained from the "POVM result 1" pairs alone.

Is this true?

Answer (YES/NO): NO